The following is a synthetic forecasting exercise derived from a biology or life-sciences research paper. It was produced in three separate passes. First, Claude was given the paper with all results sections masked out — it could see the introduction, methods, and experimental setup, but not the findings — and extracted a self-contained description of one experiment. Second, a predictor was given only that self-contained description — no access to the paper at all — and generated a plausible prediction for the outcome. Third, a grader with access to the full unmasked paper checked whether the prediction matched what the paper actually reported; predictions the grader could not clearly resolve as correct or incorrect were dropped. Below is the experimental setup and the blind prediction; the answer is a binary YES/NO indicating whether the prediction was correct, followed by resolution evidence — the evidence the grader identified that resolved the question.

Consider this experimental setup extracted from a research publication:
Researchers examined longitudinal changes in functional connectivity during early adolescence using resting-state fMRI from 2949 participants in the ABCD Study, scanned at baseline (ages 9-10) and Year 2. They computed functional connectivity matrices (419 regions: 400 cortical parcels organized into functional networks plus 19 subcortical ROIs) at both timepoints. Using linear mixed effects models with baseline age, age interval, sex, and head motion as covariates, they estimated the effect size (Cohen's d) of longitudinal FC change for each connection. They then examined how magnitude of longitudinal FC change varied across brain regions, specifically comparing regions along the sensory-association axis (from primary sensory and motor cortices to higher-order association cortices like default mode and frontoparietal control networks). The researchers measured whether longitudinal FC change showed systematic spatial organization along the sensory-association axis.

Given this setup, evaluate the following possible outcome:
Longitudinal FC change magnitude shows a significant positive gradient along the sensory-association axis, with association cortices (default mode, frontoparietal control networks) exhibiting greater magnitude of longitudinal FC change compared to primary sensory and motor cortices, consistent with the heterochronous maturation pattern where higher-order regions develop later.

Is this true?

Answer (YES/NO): NO